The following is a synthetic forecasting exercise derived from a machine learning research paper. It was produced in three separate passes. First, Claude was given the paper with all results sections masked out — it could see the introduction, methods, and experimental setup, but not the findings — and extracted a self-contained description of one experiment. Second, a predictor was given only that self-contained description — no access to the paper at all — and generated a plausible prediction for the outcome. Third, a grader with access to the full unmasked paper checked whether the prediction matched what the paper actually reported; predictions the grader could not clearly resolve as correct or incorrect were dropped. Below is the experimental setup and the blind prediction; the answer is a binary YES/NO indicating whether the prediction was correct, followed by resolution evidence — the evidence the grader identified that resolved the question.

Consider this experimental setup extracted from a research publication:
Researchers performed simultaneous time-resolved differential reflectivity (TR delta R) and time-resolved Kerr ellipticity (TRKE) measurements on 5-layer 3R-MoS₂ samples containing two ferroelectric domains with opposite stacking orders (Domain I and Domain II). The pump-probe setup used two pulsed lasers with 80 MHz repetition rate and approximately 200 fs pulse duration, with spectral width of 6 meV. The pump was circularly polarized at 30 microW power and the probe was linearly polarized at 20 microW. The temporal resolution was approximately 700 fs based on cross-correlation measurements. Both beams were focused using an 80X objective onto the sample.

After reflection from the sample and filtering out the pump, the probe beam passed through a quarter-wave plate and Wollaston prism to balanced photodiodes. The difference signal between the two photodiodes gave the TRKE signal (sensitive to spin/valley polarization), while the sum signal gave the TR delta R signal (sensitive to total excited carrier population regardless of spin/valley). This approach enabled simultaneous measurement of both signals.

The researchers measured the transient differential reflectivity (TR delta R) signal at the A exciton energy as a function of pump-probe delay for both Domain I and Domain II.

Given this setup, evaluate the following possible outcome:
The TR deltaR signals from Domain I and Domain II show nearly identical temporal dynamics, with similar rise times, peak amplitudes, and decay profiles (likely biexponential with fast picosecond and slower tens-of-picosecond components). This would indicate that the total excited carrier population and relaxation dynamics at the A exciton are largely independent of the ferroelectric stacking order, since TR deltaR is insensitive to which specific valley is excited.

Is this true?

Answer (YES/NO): NO